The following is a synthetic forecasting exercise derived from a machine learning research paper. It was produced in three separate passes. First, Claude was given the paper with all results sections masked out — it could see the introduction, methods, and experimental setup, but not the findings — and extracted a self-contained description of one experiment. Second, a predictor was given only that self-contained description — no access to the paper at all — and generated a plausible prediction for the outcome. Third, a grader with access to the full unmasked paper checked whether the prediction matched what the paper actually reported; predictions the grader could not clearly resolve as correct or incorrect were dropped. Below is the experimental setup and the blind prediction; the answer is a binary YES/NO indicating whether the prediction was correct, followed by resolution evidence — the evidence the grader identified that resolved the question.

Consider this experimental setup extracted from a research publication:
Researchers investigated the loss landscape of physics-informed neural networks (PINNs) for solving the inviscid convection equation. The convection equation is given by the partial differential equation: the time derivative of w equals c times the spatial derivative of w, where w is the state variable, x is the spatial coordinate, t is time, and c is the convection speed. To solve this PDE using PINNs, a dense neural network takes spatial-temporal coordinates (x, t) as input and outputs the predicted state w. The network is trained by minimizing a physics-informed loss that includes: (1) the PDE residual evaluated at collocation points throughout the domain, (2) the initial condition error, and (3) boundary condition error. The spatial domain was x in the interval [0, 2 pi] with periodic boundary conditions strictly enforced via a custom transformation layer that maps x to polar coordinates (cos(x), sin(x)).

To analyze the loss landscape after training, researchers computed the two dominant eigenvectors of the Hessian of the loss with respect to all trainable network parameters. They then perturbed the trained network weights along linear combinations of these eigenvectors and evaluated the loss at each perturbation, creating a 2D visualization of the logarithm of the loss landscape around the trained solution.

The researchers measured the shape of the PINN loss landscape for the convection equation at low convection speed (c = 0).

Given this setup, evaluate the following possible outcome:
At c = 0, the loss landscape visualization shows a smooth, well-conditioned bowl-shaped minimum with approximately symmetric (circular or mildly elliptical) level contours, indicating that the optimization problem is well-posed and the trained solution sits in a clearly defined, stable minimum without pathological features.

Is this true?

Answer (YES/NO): NO